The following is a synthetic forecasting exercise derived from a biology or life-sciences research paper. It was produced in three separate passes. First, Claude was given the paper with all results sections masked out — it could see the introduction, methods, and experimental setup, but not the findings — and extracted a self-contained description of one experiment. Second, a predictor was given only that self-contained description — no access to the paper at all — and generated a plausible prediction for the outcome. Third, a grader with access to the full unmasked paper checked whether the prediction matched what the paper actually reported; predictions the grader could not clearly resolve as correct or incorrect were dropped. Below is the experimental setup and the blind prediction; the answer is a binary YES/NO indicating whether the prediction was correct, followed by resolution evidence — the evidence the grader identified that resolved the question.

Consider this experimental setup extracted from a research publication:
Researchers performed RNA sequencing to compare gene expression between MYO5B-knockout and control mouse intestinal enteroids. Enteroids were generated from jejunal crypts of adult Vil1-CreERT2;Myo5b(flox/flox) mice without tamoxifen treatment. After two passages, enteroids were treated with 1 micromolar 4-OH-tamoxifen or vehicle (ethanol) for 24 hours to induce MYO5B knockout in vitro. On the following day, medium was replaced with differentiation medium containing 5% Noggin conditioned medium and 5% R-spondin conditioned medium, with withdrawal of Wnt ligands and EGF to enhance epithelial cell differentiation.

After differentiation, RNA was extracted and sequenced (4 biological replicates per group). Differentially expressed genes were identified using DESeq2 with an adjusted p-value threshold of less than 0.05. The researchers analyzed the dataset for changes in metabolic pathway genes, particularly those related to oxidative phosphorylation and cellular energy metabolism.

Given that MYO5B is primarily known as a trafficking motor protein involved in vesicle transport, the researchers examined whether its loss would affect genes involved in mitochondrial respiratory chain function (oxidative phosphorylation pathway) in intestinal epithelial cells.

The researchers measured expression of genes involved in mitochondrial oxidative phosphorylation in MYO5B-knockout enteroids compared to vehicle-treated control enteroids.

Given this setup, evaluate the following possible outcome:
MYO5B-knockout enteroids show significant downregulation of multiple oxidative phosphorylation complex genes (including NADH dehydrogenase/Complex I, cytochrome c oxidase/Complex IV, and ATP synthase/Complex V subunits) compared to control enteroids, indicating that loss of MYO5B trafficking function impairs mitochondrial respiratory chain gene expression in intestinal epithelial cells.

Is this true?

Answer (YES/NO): YES